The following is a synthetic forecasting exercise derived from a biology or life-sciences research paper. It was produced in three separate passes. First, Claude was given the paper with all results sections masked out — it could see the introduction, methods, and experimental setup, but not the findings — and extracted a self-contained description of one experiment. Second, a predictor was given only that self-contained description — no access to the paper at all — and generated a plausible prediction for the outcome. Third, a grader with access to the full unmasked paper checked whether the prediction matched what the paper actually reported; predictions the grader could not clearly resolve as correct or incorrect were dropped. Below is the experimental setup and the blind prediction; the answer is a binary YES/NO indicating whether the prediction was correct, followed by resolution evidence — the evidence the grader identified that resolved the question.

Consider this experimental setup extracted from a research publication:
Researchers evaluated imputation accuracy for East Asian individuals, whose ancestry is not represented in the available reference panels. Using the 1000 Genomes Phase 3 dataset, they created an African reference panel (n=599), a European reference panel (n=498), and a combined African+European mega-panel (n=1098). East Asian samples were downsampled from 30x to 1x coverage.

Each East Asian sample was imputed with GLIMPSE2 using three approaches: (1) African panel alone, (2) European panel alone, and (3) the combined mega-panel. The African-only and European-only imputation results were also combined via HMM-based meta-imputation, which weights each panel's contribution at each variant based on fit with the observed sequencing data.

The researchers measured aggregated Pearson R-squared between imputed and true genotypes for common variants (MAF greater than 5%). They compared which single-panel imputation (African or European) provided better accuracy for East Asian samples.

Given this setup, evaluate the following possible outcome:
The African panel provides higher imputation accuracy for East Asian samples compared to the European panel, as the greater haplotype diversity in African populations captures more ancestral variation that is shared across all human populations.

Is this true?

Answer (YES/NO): NO